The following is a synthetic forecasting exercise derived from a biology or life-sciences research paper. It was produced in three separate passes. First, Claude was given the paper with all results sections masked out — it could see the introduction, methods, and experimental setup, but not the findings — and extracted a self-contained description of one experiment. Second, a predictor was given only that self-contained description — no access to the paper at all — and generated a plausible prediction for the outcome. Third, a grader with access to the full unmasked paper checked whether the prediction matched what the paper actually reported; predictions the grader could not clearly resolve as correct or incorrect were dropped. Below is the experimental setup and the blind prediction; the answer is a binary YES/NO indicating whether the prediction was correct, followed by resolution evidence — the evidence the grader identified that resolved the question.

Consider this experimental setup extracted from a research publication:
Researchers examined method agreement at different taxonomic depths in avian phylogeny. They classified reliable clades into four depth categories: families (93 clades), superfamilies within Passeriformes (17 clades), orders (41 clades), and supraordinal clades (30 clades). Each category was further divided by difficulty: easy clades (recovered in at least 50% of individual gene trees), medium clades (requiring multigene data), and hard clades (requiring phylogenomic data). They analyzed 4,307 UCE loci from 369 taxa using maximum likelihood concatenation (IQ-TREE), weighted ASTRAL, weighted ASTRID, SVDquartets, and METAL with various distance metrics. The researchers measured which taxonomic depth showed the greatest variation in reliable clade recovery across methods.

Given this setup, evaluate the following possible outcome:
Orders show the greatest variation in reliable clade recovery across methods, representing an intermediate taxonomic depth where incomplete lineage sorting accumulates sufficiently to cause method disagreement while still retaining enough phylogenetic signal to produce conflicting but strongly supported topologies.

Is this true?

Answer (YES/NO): NO